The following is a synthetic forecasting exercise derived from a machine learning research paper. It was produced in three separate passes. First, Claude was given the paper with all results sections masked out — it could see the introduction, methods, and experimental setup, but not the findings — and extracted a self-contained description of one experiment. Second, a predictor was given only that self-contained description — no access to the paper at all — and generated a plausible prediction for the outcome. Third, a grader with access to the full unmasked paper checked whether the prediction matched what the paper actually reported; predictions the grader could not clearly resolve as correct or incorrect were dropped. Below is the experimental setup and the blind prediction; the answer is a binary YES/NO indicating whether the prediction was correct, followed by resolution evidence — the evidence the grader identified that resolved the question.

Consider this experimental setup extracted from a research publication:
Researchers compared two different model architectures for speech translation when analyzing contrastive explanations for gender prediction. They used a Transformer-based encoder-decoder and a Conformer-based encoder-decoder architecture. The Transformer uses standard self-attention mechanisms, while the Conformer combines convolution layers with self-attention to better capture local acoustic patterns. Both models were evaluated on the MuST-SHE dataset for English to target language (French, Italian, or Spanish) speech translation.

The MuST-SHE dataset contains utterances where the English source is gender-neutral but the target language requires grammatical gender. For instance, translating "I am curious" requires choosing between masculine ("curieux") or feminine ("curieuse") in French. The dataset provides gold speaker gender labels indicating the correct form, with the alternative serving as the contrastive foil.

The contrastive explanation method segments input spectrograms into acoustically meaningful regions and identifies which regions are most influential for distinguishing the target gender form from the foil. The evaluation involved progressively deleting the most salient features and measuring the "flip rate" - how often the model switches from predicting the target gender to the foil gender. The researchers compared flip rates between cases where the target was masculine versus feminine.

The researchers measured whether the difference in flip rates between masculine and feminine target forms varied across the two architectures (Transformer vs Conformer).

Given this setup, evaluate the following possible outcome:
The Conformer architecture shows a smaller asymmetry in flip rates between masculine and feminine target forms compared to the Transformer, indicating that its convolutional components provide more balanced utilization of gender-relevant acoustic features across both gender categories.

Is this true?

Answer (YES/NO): NO